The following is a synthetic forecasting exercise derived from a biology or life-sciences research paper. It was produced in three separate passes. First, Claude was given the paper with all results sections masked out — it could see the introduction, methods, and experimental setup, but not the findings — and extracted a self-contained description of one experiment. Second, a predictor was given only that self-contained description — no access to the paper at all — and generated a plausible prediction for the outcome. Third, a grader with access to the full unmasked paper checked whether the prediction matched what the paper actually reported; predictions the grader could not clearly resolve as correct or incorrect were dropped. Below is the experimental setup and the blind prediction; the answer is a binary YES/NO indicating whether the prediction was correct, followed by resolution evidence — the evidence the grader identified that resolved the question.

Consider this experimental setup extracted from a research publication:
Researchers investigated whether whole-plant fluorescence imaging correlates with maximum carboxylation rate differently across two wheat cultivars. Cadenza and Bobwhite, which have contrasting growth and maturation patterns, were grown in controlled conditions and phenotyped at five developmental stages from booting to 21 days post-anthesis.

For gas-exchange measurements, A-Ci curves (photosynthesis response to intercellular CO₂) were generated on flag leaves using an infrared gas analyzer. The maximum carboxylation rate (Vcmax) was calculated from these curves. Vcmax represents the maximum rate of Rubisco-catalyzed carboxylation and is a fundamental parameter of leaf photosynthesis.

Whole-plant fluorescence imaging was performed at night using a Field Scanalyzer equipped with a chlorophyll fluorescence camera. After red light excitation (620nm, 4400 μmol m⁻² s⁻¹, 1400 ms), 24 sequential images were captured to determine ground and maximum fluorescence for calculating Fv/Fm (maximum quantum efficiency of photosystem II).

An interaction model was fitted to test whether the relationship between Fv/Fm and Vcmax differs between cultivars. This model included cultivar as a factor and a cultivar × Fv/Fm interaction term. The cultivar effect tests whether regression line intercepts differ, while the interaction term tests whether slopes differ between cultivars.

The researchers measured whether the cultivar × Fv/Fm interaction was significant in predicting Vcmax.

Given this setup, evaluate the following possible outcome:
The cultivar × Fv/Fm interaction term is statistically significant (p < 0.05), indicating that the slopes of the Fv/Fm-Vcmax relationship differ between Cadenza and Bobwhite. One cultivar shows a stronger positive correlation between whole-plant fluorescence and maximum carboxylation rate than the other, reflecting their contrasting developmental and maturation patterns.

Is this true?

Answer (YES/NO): NO